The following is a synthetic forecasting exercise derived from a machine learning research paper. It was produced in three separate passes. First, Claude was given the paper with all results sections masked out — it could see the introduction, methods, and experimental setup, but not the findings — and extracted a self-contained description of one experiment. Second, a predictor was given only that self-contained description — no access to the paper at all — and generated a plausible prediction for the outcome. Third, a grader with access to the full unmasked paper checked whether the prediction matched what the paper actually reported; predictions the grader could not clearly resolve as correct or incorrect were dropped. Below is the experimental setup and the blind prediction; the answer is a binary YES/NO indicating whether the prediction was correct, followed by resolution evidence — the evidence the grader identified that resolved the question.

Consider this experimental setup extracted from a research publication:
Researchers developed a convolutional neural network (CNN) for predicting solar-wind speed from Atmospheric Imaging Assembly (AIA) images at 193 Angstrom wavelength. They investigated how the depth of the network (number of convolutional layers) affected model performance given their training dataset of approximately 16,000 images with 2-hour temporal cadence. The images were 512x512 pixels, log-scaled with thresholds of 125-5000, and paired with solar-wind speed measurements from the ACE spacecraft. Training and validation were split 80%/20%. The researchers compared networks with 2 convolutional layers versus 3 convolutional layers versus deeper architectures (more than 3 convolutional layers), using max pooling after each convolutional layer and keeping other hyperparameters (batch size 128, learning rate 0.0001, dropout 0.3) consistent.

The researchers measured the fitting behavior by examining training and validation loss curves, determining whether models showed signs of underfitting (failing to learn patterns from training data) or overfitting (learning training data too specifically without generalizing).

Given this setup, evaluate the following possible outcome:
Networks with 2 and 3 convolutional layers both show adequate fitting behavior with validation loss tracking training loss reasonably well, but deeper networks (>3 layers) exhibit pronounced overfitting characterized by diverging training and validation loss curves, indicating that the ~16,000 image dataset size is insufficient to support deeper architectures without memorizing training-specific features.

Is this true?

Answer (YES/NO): NO